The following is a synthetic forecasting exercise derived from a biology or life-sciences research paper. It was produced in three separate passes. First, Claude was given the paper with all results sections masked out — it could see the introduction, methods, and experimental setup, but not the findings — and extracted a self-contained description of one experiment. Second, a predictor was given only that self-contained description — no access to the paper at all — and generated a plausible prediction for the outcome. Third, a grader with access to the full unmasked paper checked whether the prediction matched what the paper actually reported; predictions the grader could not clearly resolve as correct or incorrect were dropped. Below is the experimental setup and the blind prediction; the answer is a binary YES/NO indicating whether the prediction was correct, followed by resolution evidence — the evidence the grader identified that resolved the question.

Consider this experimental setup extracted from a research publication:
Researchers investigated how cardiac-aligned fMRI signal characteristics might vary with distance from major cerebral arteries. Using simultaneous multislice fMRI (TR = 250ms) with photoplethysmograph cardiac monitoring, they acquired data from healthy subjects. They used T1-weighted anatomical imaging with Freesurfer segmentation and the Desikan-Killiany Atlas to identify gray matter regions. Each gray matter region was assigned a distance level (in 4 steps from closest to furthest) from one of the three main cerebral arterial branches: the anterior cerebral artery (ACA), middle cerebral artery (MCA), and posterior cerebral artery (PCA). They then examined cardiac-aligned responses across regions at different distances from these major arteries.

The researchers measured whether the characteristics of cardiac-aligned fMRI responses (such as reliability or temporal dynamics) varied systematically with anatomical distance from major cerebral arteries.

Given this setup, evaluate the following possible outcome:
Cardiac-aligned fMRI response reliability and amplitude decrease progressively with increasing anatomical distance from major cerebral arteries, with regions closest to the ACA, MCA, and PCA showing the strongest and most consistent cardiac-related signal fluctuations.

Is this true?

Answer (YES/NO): YES